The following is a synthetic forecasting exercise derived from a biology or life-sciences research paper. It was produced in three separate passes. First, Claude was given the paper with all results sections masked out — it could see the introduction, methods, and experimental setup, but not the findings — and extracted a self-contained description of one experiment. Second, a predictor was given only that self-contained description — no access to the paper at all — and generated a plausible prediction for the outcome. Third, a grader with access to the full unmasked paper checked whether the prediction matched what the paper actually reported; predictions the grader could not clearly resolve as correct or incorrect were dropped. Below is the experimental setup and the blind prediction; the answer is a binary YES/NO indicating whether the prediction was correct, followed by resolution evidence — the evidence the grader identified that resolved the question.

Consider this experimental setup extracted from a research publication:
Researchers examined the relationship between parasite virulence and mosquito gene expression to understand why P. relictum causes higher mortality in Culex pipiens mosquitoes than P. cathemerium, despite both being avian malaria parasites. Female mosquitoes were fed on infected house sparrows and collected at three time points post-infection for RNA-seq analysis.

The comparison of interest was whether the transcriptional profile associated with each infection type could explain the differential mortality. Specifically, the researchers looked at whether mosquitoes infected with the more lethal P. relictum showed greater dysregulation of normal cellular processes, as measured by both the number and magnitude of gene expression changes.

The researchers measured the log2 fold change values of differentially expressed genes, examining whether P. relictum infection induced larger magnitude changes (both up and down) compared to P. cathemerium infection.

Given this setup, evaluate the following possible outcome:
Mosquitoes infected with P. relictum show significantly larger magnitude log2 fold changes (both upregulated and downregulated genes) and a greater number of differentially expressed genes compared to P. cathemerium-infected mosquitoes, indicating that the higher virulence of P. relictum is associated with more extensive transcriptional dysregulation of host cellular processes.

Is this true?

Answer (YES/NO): NO